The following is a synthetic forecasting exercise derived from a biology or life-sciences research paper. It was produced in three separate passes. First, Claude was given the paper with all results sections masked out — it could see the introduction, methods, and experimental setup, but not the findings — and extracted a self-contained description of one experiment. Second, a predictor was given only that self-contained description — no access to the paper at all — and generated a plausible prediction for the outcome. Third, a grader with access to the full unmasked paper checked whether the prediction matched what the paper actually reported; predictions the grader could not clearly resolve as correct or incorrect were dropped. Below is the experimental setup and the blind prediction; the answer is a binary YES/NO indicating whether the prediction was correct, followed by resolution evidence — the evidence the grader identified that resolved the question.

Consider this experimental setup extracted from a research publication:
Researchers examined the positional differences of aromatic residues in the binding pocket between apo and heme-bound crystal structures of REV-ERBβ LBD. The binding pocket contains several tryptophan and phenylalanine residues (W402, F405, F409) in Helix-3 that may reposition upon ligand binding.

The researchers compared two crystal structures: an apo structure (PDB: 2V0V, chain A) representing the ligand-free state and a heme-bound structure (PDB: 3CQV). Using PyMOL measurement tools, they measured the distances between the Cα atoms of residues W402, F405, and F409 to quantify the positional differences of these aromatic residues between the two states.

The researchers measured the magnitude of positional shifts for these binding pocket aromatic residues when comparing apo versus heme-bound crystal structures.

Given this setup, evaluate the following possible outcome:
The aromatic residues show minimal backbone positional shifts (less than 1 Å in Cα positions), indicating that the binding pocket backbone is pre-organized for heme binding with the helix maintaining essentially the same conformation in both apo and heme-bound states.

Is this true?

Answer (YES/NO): NO